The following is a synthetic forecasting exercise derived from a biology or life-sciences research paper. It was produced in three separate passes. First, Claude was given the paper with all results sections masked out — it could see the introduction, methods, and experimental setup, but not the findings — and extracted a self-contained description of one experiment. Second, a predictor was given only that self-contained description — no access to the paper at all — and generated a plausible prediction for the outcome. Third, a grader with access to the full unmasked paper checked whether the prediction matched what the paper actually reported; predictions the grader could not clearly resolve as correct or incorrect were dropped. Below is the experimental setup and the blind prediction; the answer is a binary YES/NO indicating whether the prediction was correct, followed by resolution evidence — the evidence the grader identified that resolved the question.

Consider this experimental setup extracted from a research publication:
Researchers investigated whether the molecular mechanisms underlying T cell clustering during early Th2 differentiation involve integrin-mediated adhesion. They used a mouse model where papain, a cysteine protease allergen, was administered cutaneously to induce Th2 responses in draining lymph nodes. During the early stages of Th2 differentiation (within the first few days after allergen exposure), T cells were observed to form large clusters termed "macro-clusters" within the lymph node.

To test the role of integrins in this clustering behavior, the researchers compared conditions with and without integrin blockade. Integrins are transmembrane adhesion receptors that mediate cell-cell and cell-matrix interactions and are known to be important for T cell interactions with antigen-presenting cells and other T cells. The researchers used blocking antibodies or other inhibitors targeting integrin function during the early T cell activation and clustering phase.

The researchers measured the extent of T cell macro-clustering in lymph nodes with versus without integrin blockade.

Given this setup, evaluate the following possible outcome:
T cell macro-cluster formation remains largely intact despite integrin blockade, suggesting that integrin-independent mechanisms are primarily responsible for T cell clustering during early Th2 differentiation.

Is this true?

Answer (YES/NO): NO